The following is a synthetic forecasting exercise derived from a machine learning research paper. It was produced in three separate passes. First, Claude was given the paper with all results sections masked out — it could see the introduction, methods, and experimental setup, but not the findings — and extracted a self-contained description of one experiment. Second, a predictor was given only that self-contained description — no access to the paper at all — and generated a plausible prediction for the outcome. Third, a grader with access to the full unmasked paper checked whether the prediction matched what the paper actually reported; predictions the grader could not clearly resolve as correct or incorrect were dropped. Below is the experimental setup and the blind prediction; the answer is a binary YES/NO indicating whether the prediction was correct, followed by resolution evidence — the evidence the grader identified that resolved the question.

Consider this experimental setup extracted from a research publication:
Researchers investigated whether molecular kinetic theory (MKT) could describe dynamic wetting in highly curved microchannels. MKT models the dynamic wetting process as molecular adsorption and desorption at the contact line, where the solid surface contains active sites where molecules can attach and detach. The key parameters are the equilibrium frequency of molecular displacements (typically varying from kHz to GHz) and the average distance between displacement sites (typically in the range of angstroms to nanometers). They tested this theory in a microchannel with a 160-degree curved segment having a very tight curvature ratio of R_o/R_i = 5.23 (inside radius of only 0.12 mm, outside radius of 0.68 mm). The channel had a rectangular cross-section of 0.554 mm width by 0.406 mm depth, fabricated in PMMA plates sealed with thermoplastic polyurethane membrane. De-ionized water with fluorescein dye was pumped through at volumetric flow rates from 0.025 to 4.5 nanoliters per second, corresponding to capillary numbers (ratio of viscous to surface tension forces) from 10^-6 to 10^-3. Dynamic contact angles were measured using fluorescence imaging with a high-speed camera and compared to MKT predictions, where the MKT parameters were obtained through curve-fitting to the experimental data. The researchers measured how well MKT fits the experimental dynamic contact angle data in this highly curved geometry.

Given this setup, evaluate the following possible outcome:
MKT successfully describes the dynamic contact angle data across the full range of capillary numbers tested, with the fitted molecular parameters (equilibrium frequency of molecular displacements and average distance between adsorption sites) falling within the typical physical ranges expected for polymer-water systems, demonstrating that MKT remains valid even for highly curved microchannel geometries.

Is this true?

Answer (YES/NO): YES